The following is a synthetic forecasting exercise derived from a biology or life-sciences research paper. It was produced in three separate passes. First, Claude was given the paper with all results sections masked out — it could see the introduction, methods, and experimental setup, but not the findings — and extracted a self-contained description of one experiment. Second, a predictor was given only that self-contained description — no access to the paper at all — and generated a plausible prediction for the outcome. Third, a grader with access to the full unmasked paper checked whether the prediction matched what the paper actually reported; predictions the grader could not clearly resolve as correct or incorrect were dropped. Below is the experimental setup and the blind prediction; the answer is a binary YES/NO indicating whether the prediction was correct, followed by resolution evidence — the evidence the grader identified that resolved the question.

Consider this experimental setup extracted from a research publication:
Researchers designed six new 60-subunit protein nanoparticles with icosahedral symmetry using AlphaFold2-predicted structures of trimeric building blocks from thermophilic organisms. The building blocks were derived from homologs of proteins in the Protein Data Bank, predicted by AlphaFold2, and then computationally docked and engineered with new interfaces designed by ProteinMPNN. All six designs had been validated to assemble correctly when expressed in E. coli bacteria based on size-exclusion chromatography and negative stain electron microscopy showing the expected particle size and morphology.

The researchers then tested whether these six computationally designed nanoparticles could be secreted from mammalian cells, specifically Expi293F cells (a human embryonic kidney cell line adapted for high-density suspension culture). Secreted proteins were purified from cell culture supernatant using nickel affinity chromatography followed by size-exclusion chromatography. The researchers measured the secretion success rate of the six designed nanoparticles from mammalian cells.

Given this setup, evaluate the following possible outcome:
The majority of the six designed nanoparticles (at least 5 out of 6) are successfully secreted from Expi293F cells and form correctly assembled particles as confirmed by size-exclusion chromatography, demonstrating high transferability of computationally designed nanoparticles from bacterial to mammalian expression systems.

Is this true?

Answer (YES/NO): NO